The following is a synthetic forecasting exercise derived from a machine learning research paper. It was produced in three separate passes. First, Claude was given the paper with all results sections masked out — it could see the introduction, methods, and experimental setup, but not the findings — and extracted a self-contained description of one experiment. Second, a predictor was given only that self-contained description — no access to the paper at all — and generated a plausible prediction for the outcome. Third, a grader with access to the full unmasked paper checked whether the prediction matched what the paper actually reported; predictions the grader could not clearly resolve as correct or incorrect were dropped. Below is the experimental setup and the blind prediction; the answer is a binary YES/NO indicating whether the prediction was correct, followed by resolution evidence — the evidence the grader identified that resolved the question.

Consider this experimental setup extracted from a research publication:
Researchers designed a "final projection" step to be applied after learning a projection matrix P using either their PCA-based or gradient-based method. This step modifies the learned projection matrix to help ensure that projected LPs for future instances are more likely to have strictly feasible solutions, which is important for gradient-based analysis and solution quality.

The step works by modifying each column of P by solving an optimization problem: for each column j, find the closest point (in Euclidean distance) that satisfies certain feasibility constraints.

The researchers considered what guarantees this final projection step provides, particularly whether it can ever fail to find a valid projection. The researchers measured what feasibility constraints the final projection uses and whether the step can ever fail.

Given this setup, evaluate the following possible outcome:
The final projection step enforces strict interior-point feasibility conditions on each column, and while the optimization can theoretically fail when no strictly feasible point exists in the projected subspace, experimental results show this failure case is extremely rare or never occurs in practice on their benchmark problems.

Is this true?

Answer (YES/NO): NO